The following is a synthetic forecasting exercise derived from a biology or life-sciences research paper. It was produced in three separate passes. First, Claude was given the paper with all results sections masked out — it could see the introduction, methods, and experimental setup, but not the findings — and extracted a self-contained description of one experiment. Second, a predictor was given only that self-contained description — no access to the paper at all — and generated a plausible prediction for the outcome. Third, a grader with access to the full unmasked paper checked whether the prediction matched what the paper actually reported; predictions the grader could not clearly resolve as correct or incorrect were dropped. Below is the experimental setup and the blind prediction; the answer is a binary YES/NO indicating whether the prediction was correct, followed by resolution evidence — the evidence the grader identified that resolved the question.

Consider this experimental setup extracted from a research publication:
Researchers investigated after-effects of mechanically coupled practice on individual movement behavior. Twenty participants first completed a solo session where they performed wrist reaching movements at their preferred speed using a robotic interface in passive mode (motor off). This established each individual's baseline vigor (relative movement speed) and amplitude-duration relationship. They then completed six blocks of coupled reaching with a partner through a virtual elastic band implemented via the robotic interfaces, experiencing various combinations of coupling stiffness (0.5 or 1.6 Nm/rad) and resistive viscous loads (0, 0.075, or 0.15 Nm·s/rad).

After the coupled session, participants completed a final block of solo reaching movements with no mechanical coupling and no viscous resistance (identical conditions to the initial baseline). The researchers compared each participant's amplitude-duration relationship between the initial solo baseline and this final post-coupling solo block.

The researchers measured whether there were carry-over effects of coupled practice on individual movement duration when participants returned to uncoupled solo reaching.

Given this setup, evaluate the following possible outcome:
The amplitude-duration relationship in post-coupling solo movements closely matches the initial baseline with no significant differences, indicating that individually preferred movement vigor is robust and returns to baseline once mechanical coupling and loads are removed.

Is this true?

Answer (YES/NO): NO